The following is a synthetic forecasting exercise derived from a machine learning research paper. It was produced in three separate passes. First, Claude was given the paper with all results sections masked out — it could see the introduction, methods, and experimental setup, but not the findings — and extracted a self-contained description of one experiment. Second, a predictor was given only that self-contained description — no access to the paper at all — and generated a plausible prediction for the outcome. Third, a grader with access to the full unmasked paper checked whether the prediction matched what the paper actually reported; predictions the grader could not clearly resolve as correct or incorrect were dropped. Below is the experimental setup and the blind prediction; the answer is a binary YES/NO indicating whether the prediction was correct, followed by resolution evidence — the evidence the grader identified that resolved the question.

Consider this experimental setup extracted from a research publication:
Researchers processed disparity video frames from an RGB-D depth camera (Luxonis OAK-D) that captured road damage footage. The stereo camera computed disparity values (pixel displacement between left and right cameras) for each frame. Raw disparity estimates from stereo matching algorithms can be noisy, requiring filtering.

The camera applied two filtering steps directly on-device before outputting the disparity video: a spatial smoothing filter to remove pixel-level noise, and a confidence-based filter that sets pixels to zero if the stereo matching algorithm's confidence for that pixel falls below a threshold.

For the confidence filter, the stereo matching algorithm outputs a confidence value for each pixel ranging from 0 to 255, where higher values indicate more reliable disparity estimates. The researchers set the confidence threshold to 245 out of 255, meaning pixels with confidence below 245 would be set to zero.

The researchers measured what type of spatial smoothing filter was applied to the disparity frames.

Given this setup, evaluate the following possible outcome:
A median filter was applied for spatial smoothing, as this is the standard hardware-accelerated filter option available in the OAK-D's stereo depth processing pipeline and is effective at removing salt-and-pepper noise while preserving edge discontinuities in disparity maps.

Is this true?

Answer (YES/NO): YES